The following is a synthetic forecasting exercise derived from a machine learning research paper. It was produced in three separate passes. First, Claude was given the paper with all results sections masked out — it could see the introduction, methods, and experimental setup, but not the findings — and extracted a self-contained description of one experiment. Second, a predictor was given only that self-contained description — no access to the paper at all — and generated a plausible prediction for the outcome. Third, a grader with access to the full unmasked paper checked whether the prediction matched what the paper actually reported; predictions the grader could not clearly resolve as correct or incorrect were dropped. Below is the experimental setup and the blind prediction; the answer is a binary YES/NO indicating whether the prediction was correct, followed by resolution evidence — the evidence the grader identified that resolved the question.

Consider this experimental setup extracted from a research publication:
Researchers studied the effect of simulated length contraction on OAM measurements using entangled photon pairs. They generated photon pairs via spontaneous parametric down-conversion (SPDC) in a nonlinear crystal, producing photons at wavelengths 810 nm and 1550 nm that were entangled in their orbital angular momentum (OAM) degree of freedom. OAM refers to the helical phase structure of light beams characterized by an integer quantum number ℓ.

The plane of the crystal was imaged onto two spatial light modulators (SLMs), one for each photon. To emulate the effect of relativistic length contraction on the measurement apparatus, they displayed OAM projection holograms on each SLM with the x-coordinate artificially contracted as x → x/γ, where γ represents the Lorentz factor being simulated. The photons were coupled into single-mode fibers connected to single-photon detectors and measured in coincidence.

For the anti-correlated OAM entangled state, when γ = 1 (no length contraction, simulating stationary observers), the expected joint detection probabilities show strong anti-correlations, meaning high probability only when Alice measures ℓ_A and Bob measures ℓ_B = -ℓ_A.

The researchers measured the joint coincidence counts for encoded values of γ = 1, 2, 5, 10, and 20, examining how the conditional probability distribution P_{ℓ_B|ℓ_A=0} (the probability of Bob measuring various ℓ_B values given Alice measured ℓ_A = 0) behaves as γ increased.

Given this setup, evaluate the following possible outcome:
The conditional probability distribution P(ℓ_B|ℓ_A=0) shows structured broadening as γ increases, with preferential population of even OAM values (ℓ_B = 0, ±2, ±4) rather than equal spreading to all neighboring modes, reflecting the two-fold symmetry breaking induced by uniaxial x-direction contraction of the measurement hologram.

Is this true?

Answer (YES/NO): YES